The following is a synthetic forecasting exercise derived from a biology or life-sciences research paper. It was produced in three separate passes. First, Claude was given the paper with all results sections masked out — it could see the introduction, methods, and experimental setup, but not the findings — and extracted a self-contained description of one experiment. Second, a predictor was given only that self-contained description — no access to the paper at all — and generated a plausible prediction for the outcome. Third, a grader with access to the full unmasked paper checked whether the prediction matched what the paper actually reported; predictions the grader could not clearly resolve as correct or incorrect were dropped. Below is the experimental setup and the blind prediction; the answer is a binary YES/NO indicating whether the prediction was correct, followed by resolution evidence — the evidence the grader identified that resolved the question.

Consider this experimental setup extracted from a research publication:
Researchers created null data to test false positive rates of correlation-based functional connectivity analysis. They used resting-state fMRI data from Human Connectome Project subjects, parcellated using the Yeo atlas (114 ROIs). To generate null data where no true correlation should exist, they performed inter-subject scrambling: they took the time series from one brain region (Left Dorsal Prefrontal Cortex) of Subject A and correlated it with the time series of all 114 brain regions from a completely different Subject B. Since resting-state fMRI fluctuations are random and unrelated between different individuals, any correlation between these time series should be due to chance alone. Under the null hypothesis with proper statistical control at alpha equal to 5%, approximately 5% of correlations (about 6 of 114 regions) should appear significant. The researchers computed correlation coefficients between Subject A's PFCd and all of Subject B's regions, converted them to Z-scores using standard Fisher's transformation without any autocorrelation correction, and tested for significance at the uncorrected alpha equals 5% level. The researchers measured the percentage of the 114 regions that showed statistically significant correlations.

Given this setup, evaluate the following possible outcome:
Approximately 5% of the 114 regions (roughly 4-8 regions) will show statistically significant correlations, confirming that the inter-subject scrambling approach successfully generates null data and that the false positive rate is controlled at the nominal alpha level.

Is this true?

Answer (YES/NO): NO